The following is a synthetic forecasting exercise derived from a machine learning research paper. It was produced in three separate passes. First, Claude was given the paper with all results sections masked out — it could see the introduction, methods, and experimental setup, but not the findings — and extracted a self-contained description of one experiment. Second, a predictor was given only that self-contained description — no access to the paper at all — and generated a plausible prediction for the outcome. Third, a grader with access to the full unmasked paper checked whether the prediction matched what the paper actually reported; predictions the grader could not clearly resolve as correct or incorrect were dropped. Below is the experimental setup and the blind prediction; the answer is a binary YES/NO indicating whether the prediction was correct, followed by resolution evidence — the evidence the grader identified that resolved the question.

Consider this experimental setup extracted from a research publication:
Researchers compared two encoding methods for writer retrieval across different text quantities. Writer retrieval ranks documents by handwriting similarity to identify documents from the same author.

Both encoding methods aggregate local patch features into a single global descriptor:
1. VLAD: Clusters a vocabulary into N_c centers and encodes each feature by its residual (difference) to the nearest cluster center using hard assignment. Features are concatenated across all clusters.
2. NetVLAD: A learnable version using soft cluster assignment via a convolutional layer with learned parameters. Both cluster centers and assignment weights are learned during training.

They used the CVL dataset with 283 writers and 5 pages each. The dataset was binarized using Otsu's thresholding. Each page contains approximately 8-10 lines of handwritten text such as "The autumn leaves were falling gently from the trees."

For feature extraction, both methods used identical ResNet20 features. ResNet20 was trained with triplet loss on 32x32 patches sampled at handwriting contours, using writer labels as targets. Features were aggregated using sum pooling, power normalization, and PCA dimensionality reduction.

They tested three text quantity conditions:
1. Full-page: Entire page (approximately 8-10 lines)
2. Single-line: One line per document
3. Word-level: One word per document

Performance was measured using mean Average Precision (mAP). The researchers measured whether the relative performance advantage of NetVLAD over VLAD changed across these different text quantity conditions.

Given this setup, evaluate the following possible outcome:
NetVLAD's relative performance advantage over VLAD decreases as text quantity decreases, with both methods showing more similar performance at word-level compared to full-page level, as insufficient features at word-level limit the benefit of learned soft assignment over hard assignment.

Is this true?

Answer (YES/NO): NO